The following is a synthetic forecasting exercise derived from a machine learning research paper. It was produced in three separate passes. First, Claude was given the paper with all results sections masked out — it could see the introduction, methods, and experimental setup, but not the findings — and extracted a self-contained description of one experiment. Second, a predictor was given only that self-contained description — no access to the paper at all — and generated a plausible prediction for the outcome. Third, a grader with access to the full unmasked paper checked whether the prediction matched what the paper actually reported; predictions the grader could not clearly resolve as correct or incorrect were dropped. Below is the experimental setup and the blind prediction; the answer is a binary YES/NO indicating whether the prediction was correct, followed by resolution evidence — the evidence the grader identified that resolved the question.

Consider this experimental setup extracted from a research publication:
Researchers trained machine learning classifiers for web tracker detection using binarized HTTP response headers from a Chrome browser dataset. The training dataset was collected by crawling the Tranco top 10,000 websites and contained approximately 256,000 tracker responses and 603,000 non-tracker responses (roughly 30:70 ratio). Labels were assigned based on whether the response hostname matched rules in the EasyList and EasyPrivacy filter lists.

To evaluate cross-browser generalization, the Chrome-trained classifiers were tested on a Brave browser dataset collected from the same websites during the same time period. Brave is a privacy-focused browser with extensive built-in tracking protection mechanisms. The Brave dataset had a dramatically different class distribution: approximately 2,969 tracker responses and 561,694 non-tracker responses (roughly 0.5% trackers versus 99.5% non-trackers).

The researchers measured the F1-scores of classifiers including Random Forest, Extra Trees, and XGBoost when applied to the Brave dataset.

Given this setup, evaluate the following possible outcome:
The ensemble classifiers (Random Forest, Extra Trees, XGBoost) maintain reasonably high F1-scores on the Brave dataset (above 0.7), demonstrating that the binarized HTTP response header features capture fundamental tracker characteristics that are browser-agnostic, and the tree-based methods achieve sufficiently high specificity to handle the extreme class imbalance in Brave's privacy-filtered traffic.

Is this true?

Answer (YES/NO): NO